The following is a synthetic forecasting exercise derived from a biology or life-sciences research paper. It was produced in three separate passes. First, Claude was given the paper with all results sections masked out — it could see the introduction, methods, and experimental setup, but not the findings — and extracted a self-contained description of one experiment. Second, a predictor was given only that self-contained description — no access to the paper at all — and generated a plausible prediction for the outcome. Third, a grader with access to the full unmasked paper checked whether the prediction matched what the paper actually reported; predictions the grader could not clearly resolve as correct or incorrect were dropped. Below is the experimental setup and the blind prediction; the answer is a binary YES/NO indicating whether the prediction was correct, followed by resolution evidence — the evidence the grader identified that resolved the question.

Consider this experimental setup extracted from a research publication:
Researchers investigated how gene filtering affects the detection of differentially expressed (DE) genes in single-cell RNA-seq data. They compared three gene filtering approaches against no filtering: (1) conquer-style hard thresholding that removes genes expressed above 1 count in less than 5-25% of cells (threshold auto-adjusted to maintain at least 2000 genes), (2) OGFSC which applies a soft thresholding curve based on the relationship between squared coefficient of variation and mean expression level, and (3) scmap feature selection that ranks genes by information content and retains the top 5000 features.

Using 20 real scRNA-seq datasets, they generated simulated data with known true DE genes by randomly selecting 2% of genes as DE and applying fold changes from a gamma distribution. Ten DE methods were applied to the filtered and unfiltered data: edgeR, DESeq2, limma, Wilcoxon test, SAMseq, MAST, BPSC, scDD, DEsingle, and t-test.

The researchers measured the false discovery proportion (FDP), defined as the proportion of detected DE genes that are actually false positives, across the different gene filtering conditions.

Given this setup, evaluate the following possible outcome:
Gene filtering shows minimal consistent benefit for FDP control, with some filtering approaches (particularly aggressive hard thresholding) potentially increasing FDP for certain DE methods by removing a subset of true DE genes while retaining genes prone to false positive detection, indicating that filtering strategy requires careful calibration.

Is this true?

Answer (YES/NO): NO